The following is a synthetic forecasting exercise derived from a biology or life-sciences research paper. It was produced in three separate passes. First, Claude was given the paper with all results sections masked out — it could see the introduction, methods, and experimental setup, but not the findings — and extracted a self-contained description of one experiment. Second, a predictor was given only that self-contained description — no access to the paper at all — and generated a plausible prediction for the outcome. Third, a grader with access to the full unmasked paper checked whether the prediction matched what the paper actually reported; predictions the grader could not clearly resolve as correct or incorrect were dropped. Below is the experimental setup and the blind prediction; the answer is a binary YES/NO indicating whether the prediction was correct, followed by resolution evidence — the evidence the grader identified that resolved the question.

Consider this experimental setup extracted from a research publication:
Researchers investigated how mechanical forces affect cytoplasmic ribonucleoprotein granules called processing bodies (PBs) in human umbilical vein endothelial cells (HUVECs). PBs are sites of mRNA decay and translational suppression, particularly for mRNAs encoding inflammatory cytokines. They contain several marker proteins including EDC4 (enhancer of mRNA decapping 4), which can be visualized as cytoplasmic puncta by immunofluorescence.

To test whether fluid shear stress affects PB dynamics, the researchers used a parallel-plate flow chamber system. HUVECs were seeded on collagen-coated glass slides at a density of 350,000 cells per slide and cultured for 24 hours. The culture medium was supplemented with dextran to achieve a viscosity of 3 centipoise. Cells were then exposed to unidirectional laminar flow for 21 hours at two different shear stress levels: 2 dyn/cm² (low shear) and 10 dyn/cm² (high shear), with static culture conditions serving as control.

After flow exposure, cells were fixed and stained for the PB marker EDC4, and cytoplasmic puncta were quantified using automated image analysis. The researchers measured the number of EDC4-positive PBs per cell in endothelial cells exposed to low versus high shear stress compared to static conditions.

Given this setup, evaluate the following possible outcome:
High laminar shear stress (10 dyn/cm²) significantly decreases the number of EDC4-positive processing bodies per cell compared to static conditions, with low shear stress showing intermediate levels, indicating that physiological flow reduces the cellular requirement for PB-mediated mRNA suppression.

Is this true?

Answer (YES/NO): NO